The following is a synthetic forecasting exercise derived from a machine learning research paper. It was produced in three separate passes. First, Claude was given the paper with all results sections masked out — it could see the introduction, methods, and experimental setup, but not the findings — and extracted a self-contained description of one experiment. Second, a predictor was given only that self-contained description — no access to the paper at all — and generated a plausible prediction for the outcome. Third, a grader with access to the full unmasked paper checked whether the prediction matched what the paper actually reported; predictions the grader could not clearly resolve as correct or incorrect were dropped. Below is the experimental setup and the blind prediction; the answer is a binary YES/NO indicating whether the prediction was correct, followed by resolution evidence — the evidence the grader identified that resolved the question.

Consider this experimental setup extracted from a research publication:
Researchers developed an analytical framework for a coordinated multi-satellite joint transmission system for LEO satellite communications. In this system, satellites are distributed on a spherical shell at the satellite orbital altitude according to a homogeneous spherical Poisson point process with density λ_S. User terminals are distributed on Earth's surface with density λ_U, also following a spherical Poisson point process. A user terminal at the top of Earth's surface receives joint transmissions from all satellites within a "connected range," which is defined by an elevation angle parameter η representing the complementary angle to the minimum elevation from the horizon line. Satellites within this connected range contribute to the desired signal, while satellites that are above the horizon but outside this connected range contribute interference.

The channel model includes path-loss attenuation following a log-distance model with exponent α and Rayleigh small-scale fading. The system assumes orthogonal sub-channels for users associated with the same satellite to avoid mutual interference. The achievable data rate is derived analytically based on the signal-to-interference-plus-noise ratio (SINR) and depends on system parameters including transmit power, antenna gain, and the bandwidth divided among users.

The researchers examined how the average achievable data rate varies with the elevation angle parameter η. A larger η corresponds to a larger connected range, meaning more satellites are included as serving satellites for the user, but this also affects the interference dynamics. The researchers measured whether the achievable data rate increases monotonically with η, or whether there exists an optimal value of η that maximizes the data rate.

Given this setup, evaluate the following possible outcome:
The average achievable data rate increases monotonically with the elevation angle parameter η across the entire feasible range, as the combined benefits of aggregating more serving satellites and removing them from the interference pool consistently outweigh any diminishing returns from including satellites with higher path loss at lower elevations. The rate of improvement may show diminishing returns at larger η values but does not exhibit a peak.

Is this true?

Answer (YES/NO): NO